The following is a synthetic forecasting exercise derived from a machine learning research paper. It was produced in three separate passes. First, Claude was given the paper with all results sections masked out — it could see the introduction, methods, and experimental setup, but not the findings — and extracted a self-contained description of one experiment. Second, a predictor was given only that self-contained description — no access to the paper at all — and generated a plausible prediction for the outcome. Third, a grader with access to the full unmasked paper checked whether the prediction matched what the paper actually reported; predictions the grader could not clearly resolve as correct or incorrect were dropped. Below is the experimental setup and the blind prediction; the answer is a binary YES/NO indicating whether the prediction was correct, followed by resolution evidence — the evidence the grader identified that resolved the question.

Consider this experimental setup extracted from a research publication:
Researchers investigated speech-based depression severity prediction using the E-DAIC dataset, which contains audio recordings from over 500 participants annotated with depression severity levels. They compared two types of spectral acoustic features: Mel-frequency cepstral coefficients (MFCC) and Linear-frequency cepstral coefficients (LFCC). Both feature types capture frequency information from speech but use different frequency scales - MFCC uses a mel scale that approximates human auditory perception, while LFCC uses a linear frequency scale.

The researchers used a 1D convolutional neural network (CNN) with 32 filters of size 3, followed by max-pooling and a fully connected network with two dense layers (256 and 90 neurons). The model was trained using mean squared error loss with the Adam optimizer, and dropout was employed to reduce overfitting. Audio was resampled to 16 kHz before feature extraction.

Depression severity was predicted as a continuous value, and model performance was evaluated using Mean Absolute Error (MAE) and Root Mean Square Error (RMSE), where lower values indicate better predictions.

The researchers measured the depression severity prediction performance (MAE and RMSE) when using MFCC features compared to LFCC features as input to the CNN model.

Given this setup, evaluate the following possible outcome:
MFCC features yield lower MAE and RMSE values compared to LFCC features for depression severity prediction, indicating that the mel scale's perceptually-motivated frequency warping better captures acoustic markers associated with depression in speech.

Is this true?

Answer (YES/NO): YES